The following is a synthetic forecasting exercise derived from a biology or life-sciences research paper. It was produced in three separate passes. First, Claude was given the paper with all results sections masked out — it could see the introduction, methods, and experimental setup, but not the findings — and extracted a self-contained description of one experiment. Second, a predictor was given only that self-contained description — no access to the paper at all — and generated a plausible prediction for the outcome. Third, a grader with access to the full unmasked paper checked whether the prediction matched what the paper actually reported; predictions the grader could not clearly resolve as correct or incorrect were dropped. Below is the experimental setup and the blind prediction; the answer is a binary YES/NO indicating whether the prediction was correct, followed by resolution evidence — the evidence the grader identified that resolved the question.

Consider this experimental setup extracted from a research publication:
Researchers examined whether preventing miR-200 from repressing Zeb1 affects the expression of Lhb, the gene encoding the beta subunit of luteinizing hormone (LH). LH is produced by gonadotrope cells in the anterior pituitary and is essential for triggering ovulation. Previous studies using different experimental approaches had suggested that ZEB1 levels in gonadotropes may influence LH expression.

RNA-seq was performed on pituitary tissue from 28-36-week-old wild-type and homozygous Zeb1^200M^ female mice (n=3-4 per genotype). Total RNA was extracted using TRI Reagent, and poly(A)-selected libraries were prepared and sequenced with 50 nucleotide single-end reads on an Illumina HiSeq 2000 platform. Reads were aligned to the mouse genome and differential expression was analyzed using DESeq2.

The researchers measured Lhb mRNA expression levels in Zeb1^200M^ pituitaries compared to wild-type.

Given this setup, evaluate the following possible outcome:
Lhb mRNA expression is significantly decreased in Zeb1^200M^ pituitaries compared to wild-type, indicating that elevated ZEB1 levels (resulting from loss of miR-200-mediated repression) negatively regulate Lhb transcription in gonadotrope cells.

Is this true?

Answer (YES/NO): YES